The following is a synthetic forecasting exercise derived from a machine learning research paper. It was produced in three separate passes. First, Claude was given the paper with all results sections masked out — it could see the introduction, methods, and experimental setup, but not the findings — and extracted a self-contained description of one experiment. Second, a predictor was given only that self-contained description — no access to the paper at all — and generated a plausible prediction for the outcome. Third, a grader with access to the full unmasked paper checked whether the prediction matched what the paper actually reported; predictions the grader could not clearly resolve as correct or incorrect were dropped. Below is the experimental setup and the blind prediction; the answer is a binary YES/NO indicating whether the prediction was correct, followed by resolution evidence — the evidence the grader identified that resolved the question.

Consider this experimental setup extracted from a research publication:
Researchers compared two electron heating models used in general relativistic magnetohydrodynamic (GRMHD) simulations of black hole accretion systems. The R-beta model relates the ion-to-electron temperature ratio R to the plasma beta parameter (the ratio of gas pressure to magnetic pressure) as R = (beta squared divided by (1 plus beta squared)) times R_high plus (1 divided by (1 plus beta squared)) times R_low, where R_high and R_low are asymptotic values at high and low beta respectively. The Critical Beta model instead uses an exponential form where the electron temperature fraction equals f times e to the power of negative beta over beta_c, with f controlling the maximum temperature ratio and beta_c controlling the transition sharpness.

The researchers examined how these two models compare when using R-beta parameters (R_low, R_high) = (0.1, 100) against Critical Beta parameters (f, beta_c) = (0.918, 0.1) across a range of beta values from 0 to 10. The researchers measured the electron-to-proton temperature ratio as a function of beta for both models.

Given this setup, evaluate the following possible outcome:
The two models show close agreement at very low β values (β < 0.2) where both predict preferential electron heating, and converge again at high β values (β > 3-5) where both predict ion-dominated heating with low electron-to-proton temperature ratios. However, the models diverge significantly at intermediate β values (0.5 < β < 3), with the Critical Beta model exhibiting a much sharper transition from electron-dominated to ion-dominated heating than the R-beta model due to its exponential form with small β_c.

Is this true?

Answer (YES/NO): NO